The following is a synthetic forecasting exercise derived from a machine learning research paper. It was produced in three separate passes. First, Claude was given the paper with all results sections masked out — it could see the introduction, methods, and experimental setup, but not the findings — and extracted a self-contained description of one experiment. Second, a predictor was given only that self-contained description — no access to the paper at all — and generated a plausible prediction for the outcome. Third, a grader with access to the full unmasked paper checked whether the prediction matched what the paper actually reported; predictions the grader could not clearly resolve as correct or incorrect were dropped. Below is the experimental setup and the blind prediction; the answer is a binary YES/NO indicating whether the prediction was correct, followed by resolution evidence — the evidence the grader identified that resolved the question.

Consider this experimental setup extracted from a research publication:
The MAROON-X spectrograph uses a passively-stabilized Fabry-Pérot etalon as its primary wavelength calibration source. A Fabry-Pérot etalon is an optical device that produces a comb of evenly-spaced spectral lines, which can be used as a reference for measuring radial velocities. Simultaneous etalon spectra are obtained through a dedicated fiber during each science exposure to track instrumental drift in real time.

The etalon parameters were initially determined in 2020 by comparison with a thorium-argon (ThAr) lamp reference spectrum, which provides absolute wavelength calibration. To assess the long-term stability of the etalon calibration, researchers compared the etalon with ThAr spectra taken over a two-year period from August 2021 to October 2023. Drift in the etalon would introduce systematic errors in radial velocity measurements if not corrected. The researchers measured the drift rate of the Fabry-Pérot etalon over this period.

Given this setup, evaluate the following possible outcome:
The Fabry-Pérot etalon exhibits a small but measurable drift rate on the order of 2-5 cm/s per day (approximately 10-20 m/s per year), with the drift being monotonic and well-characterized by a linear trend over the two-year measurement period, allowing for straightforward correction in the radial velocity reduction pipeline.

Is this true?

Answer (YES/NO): NO